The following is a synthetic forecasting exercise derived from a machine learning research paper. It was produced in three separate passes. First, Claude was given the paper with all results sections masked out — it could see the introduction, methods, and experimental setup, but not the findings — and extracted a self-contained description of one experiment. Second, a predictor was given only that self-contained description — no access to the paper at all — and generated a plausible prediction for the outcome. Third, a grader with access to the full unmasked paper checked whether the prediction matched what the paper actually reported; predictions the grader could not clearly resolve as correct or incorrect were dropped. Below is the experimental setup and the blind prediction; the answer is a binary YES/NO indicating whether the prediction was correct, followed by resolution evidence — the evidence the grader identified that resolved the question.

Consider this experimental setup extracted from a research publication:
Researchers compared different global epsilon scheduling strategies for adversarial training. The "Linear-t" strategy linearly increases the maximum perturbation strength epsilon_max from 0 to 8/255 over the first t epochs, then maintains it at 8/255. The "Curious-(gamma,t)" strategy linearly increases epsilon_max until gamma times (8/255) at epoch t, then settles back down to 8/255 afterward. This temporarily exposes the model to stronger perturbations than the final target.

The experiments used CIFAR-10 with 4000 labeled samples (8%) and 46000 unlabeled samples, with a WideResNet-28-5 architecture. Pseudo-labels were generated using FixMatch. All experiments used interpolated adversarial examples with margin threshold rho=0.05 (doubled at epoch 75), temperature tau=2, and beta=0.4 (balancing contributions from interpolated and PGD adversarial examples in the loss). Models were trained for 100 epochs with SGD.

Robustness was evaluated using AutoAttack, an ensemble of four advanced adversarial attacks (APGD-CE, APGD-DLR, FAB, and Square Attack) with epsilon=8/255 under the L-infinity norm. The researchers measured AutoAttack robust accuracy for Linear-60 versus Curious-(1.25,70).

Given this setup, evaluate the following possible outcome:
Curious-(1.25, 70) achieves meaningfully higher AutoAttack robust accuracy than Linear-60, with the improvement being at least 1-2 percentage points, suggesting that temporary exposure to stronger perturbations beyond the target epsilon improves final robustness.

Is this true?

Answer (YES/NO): NO